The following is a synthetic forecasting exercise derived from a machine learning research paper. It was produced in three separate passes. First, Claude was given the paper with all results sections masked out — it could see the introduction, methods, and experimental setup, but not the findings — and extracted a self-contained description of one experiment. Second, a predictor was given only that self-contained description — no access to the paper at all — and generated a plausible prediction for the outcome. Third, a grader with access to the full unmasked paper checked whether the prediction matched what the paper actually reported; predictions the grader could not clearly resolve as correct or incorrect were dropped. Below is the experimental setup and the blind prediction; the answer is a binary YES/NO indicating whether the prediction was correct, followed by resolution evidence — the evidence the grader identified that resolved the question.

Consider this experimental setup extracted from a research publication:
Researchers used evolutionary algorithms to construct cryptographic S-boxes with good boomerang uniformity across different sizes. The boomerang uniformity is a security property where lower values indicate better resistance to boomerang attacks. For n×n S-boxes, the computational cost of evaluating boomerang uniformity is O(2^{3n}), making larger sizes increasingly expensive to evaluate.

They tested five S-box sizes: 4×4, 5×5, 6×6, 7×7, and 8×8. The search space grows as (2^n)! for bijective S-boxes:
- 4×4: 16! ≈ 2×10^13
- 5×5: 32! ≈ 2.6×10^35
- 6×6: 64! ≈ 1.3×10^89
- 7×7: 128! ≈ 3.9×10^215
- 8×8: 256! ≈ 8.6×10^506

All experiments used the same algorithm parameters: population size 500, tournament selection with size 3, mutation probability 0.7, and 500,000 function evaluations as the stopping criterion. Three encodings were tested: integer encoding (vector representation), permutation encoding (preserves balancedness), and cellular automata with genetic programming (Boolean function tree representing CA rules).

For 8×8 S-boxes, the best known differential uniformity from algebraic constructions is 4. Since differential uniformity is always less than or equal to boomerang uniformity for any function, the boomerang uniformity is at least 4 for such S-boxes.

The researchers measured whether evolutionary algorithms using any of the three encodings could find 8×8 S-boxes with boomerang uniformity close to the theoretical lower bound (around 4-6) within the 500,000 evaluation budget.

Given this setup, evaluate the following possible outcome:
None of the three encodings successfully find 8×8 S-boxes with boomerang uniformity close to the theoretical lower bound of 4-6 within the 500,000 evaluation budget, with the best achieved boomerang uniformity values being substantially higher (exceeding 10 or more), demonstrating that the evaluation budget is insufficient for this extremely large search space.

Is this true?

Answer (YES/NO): YES